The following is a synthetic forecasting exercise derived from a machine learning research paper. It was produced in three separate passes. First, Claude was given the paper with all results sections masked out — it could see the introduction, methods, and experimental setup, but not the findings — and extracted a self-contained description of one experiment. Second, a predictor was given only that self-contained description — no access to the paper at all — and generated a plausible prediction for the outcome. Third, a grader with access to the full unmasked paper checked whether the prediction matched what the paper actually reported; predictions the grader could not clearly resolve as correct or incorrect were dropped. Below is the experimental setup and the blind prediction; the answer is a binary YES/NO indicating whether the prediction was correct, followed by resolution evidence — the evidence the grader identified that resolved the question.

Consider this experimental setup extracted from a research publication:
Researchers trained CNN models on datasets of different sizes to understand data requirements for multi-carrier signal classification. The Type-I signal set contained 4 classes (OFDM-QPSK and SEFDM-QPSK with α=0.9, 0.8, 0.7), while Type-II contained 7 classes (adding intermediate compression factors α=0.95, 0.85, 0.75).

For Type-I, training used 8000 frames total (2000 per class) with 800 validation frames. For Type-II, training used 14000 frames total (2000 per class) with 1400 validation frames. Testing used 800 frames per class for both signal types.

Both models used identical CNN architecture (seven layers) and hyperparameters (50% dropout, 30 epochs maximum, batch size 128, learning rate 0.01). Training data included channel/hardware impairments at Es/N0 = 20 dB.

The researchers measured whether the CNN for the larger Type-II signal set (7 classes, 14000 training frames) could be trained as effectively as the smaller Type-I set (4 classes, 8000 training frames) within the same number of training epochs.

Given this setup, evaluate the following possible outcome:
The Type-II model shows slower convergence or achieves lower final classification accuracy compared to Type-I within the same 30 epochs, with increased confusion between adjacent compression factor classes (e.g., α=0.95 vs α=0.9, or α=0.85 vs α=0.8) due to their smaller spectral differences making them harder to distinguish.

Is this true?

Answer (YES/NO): YES